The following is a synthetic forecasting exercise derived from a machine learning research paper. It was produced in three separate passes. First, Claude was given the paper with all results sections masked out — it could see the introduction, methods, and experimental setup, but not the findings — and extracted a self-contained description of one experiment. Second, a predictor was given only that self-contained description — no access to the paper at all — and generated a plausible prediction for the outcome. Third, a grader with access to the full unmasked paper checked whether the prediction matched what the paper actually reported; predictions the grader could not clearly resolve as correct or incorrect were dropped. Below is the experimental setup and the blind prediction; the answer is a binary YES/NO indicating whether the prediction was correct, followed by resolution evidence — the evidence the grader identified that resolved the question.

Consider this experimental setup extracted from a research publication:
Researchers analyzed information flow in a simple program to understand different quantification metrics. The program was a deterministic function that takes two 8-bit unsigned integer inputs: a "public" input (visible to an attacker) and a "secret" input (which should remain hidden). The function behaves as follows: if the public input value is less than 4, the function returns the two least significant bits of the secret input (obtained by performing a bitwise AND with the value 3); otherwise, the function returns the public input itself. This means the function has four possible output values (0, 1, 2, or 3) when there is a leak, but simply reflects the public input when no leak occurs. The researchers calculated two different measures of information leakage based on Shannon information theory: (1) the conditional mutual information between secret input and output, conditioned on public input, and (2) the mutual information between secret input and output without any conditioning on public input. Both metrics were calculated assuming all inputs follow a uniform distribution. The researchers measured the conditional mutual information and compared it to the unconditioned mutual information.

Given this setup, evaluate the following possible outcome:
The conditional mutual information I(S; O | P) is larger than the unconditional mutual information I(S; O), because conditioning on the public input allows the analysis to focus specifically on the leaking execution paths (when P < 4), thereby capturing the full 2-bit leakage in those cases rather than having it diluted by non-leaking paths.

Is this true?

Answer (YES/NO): YES